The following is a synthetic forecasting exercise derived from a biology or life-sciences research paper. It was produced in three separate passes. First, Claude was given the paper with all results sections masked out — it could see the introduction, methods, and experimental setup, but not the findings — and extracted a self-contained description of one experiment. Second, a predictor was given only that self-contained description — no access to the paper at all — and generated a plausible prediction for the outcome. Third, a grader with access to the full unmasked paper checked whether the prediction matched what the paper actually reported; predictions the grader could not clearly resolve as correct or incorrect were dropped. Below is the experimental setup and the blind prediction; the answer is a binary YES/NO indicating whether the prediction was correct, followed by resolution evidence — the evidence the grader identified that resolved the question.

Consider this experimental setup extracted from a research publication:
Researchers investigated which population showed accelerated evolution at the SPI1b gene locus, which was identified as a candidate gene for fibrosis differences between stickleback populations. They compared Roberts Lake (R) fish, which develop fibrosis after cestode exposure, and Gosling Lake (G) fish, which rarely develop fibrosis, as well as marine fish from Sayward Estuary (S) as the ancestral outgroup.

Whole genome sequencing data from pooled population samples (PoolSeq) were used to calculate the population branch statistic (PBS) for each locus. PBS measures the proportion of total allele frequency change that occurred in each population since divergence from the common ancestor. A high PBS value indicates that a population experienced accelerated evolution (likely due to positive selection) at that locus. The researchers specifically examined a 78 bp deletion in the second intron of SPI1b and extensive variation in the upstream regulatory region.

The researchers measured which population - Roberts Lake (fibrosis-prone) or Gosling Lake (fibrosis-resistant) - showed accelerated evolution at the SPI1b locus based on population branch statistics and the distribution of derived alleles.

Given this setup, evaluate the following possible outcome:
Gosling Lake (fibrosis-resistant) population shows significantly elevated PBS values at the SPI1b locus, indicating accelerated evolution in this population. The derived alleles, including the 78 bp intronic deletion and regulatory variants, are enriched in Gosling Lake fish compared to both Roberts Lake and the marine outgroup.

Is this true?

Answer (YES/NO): YES